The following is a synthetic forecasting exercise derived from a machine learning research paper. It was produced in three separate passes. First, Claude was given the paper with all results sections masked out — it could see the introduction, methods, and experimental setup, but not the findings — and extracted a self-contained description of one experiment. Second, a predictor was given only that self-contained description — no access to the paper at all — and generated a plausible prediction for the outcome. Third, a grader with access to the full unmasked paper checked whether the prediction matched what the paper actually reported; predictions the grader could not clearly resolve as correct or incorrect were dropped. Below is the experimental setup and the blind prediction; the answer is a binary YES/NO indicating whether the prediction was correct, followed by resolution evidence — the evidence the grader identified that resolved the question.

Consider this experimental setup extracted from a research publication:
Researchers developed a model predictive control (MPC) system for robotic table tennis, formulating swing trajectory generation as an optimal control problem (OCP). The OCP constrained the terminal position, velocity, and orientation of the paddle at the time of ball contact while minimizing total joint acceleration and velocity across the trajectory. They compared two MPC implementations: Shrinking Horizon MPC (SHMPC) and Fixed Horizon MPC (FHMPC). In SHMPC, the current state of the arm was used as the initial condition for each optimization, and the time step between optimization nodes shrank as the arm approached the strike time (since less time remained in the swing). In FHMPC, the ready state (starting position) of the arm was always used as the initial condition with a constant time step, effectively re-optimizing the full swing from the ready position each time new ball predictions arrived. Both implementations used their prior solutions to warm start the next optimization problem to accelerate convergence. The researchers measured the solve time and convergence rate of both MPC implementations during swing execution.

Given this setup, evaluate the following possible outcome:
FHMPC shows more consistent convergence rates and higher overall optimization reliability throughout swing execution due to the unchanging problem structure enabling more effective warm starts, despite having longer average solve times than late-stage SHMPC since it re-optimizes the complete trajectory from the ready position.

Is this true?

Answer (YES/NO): NO